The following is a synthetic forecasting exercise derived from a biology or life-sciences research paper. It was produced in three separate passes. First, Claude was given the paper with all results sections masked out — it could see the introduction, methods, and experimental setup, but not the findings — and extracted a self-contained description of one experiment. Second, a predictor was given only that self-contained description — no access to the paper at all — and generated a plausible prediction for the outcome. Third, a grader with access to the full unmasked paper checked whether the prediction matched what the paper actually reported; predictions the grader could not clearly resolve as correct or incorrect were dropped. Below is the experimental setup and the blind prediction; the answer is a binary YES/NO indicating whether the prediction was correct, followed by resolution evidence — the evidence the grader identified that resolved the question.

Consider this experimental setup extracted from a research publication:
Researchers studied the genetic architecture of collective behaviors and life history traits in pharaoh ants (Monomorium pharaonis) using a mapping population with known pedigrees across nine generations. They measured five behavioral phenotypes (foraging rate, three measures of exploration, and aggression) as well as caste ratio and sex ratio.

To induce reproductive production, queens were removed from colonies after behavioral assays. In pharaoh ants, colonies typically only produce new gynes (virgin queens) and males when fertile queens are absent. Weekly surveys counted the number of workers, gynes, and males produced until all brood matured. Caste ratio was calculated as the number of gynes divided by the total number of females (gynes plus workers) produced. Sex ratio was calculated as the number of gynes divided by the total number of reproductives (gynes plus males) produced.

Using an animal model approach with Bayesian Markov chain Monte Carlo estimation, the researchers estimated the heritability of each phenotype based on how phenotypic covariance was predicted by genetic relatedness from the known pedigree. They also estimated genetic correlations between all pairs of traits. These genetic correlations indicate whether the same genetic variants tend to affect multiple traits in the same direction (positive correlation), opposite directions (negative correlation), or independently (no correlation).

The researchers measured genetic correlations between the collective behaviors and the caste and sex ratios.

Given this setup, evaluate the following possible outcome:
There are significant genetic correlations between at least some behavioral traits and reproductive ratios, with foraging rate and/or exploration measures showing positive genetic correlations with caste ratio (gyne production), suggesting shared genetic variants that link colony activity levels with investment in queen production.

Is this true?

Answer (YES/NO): NO